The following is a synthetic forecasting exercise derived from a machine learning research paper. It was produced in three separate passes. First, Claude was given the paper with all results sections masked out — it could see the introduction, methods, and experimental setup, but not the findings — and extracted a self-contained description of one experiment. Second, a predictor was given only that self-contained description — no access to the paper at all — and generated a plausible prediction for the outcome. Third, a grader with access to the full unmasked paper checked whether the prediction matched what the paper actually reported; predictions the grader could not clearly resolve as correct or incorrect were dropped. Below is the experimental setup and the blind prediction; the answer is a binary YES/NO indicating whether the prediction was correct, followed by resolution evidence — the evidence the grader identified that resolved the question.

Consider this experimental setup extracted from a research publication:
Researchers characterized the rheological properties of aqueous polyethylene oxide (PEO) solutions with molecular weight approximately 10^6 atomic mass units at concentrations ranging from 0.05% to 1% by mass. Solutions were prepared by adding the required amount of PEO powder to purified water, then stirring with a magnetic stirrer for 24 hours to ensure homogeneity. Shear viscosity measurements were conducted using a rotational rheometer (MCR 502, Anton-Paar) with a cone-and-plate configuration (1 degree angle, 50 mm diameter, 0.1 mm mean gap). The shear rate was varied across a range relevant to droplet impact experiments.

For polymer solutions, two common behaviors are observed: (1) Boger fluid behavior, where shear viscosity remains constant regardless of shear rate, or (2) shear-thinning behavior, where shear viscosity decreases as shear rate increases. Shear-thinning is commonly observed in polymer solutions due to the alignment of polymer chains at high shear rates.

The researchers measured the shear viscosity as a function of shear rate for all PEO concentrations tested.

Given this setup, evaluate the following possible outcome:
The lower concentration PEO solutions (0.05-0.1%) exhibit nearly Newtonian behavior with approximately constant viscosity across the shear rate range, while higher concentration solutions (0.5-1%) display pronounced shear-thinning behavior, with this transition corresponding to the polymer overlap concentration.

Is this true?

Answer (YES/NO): NO